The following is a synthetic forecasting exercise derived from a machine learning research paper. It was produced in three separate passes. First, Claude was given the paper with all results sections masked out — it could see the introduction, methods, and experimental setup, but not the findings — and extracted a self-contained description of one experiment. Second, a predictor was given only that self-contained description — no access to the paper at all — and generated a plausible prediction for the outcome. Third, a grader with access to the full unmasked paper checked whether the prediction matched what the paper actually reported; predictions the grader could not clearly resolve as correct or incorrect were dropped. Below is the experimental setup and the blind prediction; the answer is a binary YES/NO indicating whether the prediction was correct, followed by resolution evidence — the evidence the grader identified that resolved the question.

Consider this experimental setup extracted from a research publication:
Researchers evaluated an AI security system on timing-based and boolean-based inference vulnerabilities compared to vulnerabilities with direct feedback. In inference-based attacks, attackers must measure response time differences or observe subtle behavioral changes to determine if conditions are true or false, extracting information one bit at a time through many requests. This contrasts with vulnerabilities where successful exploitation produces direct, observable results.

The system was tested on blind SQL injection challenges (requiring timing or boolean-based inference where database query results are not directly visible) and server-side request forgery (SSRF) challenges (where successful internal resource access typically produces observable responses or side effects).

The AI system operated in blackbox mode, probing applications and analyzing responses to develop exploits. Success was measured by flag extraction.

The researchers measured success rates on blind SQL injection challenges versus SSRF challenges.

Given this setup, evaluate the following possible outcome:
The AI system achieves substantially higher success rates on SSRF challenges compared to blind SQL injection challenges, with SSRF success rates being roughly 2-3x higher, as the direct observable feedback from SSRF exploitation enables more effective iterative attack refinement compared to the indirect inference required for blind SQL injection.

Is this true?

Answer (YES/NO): NO